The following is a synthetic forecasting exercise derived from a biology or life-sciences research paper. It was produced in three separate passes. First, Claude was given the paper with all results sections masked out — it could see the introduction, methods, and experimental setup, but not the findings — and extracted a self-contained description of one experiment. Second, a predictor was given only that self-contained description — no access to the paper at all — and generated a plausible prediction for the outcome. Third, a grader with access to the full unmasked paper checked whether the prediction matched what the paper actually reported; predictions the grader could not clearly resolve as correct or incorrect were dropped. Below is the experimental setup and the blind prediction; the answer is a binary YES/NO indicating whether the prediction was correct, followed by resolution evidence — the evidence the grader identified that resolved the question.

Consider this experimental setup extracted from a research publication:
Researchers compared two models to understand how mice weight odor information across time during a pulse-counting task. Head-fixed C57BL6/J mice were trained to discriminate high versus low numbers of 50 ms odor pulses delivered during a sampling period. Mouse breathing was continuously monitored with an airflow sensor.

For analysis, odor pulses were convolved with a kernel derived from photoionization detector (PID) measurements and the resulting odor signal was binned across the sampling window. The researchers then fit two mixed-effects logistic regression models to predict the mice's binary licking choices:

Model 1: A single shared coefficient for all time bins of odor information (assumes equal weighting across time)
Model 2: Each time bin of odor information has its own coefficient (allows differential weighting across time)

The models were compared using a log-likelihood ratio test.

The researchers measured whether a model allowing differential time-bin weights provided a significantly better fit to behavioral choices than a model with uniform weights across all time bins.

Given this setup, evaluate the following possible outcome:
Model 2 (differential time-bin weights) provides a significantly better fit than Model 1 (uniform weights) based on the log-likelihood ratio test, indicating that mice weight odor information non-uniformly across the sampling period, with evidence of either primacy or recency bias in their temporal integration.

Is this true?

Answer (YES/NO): YES